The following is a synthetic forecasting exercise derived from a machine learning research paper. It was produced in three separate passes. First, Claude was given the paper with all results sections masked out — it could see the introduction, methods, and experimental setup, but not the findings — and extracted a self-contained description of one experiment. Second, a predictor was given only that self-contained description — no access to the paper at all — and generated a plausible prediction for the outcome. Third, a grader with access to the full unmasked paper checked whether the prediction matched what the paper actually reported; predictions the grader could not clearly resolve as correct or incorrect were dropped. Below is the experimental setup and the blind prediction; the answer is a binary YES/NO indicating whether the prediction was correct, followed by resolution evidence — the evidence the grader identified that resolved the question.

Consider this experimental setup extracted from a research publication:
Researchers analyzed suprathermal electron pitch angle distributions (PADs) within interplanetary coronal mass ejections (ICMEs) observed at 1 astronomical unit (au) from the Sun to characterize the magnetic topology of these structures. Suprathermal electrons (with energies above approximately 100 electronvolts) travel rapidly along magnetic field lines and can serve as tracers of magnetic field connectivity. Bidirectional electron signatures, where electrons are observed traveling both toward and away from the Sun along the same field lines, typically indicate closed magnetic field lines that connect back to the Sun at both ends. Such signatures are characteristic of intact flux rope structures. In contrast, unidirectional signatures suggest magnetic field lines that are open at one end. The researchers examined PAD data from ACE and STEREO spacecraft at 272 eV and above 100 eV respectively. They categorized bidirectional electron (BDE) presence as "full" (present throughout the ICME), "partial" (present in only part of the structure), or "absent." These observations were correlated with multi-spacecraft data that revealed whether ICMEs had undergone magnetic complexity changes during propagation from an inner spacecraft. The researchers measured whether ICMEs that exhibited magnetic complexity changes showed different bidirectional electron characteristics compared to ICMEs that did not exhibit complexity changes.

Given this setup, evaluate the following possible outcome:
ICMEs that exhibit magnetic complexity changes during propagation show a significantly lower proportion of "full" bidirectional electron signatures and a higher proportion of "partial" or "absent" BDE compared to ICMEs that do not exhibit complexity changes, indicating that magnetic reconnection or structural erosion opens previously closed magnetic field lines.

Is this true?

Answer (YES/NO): YES